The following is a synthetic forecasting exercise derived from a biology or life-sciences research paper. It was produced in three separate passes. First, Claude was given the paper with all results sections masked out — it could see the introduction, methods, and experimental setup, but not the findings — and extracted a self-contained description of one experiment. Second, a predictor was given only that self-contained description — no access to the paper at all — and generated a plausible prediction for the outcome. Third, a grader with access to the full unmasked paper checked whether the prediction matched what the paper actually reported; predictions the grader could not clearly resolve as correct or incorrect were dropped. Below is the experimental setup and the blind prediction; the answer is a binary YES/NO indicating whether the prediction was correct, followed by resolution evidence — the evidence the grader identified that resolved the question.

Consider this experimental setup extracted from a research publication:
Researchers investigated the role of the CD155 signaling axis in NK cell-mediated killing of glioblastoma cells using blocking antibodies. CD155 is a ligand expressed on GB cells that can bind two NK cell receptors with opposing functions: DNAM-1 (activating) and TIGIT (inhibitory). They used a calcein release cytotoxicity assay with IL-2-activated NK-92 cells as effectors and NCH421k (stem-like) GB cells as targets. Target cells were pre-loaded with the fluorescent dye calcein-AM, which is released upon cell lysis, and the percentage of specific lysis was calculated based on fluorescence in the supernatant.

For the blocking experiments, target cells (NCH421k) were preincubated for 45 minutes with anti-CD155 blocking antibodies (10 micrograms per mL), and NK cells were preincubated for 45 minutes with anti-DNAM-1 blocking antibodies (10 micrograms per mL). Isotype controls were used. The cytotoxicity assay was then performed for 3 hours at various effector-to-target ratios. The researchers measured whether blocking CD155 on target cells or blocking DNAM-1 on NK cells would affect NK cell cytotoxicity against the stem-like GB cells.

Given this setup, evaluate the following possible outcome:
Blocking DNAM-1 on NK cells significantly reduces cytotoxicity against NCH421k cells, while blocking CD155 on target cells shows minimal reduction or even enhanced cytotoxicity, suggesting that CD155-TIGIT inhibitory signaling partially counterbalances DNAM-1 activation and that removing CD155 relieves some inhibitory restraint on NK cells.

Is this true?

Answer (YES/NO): NO